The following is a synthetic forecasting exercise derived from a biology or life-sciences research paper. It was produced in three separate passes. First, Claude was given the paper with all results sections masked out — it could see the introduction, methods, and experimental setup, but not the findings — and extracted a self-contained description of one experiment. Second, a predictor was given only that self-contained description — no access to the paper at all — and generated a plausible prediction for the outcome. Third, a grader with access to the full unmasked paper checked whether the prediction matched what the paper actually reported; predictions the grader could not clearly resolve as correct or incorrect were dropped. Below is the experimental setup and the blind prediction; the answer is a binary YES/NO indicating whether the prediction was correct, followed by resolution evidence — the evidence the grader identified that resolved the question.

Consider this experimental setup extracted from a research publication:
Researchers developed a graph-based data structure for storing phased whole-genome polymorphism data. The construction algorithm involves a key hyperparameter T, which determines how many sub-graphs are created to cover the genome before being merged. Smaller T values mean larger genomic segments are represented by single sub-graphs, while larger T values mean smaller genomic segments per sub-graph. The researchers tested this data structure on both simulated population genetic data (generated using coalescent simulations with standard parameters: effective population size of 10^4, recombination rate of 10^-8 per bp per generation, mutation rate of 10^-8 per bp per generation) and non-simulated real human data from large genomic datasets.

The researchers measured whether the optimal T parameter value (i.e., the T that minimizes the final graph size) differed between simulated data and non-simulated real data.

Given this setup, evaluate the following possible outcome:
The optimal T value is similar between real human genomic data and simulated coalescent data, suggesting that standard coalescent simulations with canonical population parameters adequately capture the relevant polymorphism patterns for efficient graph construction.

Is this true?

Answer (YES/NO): NO